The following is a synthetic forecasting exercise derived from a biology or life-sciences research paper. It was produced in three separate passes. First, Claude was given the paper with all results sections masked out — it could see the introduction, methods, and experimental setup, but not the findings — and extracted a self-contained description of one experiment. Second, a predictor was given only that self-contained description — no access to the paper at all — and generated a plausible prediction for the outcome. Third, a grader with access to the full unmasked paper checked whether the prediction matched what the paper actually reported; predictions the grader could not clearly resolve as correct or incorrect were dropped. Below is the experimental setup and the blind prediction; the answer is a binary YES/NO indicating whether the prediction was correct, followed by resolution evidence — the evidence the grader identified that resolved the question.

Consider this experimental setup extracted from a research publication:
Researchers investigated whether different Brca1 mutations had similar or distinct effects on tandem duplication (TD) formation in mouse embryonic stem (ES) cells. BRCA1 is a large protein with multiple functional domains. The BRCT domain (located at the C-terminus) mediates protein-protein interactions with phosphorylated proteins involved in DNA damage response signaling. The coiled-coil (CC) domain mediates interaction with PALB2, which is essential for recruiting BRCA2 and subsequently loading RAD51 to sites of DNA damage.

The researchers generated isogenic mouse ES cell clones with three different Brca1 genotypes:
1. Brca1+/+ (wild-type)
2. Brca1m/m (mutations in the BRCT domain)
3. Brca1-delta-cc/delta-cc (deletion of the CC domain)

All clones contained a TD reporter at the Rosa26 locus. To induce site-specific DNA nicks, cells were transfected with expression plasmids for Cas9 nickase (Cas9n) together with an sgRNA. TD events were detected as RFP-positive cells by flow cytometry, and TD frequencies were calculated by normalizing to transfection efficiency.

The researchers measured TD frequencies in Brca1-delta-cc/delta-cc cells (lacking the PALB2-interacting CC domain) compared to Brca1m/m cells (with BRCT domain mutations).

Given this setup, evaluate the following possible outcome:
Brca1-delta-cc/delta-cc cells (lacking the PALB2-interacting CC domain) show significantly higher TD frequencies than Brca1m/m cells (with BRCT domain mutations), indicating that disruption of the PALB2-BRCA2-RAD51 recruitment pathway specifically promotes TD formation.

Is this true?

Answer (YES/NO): NO